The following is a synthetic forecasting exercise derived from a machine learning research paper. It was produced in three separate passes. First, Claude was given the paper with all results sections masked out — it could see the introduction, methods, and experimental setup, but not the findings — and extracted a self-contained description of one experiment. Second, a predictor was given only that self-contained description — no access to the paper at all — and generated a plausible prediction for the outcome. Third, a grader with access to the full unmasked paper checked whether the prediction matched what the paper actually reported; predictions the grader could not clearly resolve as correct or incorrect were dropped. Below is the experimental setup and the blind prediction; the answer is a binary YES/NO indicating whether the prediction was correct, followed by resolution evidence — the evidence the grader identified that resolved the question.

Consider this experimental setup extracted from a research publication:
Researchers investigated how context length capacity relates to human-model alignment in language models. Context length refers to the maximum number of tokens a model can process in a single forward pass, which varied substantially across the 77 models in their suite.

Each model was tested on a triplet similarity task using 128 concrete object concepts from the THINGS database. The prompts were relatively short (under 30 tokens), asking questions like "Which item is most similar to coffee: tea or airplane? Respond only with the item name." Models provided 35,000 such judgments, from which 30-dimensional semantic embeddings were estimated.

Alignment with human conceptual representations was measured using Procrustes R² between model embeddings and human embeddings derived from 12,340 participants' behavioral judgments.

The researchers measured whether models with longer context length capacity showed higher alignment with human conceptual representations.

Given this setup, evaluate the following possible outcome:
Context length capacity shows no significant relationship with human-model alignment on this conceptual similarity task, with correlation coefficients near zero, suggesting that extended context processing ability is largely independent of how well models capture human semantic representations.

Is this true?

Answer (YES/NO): NO